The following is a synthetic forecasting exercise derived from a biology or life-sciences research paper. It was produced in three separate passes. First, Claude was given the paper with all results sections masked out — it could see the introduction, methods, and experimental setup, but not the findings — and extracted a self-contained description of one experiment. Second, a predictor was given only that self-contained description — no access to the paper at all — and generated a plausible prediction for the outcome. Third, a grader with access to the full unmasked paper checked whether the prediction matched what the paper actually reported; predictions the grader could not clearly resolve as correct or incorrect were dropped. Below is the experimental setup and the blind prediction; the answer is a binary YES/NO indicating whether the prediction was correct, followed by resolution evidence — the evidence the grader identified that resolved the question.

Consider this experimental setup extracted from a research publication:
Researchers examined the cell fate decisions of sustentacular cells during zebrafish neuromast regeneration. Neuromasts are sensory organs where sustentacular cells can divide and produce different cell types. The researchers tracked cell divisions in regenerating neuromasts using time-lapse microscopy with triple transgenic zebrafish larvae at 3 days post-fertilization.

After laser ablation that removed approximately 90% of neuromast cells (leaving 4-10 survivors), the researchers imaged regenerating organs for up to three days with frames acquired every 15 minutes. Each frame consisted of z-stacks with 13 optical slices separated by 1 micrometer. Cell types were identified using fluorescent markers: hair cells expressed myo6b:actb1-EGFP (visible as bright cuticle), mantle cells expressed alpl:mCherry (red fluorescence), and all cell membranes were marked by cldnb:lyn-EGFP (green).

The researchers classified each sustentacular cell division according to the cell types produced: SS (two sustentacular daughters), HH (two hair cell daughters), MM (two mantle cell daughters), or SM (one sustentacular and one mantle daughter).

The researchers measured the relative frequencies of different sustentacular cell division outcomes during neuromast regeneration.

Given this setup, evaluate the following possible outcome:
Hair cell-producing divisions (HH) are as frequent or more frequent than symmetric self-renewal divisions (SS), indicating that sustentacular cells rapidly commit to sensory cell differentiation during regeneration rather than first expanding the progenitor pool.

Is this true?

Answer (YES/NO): NO